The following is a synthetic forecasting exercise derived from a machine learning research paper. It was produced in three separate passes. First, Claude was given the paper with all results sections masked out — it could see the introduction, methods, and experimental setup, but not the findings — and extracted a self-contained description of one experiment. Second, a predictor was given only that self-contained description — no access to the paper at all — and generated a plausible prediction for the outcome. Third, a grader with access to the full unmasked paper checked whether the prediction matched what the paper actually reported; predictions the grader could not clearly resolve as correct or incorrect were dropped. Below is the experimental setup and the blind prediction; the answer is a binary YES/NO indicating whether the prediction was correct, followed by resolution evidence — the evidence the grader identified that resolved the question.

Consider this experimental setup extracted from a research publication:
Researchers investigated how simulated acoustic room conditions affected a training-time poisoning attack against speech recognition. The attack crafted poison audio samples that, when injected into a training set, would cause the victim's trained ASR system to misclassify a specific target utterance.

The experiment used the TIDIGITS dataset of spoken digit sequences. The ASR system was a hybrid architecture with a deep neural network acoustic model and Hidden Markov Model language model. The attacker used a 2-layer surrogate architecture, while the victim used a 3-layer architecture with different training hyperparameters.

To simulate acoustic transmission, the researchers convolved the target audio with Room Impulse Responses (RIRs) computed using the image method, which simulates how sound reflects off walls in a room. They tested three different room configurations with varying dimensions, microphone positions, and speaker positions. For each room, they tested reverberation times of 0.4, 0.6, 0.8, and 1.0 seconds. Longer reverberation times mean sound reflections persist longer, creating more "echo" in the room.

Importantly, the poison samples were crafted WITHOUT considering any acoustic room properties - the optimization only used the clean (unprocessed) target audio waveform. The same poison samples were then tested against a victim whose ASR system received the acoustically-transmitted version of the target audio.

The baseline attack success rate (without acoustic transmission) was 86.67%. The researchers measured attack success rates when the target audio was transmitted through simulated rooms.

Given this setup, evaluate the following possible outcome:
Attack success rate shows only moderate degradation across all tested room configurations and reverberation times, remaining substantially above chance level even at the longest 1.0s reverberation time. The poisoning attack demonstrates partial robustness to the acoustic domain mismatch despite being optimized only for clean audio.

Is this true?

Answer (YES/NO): NO